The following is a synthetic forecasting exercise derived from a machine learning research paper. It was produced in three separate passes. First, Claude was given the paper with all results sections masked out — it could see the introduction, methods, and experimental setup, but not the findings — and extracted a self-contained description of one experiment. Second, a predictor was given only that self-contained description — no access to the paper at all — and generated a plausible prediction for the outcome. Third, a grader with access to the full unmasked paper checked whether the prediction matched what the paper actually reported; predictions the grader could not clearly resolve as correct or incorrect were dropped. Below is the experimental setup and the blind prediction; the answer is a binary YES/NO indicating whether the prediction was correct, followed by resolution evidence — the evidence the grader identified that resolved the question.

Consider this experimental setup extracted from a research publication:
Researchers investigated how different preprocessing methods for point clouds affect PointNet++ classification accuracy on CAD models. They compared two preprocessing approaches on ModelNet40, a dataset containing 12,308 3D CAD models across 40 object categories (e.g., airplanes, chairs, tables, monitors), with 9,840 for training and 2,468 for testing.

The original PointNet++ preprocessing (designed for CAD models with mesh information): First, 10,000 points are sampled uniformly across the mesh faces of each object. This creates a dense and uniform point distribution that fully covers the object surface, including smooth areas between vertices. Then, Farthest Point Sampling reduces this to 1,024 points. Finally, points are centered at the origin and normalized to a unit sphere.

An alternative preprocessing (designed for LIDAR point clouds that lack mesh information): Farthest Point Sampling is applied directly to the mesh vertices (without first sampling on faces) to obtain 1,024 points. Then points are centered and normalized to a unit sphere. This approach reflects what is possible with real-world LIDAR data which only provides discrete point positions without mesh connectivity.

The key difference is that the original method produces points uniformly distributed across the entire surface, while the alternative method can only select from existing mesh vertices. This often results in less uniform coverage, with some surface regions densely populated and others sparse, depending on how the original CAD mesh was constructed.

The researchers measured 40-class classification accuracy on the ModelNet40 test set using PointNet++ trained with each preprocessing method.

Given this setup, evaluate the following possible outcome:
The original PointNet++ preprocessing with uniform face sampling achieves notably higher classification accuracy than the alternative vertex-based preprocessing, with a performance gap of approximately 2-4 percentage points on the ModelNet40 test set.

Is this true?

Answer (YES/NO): NO